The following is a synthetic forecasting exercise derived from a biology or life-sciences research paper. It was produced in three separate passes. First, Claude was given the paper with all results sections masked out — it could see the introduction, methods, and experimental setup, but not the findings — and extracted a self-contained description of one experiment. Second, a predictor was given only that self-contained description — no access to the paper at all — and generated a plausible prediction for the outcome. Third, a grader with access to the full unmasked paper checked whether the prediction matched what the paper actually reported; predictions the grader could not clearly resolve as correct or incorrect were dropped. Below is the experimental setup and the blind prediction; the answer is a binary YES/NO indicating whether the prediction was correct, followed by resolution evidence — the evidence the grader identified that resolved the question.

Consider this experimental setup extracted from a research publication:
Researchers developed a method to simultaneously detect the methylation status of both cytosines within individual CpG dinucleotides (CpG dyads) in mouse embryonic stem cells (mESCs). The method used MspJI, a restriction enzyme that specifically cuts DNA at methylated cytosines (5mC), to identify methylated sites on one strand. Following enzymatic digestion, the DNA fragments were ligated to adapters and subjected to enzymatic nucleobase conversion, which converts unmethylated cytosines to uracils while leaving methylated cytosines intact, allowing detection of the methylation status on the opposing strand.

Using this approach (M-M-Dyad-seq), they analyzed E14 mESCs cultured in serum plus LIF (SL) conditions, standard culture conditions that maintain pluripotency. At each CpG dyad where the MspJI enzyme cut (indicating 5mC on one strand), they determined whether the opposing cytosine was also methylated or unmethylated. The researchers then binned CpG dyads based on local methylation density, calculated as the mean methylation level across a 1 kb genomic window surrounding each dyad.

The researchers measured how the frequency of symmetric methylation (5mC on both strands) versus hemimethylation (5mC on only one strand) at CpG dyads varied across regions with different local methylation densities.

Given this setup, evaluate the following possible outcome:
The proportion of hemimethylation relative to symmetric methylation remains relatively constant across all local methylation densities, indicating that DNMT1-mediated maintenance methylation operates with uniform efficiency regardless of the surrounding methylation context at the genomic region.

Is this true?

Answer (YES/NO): NO